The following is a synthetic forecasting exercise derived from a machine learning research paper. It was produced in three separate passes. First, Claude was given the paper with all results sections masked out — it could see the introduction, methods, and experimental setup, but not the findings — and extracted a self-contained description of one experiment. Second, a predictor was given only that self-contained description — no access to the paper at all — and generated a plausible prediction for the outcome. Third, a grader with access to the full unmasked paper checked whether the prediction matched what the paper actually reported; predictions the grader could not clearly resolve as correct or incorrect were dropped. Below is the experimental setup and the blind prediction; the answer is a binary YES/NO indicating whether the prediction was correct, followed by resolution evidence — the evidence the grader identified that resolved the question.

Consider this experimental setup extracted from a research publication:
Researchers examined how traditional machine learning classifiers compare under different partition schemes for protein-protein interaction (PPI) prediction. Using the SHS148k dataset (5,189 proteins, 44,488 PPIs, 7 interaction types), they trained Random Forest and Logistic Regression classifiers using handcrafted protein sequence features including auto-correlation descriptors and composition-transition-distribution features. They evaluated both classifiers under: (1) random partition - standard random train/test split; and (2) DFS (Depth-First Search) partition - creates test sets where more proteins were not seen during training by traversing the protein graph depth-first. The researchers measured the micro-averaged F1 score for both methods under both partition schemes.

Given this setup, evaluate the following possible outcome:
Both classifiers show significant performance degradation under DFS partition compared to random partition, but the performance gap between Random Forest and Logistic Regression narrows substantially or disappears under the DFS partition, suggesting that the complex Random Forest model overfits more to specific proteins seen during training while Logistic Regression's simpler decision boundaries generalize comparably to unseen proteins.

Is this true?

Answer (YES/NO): NO